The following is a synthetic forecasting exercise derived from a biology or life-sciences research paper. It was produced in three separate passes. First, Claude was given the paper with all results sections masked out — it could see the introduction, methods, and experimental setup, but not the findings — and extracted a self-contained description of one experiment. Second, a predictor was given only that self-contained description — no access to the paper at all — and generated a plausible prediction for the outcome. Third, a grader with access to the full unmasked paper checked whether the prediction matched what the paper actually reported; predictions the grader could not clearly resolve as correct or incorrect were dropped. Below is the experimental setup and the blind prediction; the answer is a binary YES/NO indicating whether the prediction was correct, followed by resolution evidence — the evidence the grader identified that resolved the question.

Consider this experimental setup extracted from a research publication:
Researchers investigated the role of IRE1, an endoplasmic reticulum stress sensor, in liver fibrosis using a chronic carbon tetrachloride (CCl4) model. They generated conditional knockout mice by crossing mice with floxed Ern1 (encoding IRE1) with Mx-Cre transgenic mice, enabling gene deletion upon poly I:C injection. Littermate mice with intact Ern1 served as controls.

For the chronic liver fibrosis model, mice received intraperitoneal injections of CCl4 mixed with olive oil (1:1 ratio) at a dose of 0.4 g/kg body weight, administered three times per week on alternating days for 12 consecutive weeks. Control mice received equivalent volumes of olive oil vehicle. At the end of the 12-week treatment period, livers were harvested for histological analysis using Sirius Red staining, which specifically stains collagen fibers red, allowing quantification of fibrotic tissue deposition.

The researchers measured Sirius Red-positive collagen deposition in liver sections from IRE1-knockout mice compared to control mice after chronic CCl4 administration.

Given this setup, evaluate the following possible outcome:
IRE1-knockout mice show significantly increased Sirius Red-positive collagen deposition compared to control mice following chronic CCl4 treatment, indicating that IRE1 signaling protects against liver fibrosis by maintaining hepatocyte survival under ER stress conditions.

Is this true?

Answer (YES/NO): NO